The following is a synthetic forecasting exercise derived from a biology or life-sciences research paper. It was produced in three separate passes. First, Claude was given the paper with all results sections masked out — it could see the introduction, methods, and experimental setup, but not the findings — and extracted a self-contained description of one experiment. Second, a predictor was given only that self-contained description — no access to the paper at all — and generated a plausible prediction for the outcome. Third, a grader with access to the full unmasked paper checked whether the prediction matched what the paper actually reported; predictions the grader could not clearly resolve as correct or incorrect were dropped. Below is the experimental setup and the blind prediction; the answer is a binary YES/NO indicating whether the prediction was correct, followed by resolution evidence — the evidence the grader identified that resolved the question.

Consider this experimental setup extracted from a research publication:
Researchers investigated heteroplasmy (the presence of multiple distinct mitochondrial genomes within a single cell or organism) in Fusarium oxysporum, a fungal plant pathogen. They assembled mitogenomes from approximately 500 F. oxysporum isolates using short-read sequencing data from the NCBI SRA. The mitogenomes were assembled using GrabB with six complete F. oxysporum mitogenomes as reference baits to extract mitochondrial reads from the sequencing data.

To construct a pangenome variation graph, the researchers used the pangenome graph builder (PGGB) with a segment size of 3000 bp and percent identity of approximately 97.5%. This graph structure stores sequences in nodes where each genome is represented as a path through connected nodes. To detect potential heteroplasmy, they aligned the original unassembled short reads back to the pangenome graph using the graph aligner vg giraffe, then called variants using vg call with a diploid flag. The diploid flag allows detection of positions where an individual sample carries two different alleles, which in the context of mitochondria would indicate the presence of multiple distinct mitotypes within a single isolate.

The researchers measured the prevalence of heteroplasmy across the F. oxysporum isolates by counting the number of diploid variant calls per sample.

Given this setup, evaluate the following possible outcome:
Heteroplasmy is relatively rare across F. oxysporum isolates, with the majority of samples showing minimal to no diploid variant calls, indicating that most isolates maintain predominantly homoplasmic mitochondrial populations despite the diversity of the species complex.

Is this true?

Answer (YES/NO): YES